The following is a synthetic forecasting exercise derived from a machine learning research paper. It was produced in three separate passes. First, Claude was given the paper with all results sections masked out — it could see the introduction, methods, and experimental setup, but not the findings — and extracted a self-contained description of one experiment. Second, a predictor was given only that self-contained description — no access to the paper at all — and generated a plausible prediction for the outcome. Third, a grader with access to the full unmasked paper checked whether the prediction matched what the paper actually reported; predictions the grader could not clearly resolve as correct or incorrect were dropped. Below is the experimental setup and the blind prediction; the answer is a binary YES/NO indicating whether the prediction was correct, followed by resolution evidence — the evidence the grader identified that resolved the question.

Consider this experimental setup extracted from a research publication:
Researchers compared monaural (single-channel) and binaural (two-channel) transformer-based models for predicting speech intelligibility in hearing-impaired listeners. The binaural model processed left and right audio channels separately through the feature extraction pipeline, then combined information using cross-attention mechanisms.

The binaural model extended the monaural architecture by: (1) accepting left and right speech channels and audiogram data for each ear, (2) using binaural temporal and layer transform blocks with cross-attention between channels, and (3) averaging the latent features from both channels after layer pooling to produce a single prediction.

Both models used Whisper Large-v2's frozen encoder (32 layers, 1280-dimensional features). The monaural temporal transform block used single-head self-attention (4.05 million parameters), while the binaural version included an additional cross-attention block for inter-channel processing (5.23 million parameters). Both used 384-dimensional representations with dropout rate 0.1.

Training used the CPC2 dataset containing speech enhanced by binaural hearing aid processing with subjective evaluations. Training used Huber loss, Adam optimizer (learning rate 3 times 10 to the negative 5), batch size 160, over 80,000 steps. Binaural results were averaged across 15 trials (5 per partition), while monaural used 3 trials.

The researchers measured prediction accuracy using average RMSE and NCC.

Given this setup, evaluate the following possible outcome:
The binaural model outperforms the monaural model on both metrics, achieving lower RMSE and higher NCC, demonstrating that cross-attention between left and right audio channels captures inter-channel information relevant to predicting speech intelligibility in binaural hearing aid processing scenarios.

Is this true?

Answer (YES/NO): YES